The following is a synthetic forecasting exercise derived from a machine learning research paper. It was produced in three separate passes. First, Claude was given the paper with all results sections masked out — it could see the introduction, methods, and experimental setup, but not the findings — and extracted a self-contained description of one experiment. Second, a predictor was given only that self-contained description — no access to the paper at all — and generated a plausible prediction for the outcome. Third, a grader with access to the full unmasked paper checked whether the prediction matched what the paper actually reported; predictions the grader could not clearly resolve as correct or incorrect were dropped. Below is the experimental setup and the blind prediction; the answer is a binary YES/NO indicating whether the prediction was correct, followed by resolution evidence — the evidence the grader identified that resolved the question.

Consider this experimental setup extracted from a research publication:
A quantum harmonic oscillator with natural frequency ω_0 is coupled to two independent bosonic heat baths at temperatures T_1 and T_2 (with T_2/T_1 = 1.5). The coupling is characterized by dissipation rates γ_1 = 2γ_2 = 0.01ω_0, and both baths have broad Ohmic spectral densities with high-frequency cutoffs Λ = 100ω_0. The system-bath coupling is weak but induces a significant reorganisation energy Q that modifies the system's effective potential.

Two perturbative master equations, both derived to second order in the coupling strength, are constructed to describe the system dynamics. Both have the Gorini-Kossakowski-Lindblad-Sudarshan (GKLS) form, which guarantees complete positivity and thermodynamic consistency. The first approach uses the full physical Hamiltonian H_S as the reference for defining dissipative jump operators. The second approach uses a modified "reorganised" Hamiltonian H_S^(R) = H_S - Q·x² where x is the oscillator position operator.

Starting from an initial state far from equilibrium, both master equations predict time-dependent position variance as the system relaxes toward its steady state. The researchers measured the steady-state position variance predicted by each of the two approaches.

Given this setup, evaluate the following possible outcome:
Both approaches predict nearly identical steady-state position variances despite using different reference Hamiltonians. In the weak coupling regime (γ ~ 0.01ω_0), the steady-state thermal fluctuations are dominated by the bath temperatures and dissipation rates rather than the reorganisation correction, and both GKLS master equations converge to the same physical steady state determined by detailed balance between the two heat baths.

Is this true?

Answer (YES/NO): NO